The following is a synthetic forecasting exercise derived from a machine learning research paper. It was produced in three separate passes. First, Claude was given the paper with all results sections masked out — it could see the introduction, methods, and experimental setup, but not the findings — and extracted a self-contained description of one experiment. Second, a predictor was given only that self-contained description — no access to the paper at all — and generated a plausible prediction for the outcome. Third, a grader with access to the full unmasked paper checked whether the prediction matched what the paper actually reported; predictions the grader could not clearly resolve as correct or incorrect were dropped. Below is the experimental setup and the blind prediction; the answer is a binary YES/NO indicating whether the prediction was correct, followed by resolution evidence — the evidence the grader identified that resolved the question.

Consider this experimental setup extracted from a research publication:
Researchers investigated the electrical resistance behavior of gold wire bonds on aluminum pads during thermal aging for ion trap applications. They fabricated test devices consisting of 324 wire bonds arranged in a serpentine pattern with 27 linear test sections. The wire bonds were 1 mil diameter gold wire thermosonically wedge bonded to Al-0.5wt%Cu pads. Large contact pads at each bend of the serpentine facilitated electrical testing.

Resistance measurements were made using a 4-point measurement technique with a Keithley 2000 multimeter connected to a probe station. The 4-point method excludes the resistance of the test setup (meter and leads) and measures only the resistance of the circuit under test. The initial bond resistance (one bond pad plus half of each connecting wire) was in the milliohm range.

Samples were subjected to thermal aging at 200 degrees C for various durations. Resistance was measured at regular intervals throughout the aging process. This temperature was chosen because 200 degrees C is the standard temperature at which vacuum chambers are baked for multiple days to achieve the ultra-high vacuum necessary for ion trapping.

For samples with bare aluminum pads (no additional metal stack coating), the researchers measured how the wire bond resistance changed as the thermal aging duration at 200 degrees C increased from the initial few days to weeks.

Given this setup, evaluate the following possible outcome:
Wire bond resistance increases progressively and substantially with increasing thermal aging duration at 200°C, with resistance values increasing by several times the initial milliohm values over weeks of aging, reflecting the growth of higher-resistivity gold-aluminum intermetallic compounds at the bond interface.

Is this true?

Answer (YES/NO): YES